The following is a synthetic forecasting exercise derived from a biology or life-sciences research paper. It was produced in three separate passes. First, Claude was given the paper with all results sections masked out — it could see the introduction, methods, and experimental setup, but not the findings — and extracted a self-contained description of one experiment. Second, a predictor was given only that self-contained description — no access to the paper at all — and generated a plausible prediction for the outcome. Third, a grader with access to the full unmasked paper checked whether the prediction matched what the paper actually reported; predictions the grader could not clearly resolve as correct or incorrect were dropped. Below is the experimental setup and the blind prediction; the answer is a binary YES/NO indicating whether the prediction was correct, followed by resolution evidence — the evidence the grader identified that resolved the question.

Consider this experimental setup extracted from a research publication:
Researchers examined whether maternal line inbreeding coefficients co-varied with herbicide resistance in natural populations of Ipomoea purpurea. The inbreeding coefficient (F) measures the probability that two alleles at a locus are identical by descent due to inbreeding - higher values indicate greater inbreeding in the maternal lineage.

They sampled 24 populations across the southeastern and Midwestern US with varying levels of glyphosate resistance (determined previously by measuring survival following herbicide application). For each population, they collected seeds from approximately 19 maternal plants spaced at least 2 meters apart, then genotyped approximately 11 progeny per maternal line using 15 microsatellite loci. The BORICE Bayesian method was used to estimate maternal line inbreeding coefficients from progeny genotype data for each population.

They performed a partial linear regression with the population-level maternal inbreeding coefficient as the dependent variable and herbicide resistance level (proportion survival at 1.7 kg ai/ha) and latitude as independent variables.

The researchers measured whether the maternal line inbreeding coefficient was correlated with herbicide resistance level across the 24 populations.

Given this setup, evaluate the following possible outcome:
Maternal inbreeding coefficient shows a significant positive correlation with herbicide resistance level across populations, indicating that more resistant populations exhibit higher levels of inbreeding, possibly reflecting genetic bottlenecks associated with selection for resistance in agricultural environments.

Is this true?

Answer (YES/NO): YES